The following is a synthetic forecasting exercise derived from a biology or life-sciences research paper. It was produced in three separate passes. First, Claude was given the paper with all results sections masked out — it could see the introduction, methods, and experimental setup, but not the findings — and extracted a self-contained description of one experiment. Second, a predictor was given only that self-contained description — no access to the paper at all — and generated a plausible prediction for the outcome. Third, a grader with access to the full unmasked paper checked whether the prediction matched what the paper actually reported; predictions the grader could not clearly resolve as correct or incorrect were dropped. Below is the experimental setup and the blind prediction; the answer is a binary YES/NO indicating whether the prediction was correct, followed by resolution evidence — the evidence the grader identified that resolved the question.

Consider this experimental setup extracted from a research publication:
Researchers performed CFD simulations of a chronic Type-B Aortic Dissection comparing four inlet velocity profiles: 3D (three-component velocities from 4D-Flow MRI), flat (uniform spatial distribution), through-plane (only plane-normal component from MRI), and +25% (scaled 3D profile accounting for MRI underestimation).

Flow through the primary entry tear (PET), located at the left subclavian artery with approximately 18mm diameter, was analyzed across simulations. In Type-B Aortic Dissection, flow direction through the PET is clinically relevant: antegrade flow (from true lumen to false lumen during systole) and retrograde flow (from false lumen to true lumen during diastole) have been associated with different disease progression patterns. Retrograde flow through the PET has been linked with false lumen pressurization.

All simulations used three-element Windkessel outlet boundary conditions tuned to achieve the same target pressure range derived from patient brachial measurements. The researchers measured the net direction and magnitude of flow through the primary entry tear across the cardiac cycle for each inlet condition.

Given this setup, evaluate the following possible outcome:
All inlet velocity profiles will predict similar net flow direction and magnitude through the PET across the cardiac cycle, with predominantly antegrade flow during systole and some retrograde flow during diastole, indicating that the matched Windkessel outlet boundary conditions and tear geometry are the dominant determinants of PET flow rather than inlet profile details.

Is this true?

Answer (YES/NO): NO